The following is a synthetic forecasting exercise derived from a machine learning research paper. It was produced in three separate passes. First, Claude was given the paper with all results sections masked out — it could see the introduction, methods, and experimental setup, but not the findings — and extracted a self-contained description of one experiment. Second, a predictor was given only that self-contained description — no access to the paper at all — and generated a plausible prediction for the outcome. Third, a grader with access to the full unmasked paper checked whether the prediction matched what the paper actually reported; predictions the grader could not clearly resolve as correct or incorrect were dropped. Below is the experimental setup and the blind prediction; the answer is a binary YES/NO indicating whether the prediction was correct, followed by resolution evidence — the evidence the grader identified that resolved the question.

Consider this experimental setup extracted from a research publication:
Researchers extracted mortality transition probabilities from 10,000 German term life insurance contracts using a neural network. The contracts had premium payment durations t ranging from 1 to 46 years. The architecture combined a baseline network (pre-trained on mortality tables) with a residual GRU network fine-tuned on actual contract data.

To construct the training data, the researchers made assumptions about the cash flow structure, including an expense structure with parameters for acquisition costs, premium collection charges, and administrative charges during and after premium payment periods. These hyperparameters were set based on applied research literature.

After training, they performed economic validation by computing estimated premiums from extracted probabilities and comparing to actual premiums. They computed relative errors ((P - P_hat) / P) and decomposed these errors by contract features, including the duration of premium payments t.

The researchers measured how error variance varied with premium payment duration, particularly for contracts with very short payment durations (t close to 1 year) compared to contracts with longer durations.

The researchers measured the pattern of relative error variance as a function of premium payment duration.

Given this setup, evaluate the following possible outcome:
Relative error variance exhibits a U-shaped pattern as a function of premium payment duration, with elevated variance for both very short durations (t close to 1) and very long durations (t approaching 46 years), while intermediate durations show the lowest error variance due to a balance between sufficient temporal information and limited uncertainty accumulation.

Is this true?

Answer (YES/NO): NO